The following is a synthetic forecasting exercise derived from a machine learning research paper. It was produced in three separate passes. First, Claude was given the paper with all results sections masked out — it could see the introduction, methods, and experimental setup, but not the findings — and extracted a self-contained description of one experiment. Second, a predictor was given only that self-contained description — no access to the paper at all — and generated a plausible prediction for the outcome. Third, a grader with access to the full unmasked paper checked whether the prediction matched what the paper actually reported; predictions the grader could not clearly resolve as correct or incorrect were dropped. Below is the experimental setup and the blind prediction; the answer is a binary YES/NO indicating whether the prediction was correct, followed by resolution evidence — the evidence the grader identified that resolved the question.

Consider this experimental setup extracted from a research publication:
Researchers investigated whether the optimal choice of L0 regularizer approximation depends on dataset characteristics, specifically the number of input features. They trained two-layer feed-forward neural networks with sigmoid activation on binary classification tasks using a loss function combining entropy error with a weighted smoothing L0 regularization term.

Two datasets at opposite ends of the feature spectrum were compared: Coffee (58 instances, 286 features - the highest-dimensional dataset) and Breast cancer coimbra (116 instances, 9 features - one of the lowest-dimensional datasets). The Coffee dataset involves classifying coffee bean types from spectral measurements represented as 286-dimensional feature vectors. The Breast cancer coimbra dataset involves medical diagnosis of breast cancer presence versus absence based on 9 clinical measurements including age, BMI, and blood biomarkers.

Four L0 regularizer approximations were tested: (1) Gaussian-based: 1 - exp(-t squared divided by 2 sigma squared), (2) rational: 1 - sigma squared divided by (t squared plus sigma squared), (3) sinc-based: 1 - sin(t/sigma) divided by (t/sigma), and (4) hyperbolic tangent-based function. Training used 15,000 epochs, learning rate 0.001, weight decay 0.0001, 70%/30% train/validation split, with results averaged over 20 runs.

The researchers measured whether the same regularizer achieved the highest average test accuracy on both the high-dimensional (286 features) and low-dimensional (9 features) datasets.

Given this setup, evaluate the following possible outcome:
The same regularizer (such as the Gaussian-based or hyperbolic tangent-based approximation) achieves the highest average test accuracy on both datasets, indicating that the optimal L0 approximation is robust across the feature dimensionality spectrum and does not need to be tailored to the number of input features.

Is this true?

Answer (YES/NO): YES